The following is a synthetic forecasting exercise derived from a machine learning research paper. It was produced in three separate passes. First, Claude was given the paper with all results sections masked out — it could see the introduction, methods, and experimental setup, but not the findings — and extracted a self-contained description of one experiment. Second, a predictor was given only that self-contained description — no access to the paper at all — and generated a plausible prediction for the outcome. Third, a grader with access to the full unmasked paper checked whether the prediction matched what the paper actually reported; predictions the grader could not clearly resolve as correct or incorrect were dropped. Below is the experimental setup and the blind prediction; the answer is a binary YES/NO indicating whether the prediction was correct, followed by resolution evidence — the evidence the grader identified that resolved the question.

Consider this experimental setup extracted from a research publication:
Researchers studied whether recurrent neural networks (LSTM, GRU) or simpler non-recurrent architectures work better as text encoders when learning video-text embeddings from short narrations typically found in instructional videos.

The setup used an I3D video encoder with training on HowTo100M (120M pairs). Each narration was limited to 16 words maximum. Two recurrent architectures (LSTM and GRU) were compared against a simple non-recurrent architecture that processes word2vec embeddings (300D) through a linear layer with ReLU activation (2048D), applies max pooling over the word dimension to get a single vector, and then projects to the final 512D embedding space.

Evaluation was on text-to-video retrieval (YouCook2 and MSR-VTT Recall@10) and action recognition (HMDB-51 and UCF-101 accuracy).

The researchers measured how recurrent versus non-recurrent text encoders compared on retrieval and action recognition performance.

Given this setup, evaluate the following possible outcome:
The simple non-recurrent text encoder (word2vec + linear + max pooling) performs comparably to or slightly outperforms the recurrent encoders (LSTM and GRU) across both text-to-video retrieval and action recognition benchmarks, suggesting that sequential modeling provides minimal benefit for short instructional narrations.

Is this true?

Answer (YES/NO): NO